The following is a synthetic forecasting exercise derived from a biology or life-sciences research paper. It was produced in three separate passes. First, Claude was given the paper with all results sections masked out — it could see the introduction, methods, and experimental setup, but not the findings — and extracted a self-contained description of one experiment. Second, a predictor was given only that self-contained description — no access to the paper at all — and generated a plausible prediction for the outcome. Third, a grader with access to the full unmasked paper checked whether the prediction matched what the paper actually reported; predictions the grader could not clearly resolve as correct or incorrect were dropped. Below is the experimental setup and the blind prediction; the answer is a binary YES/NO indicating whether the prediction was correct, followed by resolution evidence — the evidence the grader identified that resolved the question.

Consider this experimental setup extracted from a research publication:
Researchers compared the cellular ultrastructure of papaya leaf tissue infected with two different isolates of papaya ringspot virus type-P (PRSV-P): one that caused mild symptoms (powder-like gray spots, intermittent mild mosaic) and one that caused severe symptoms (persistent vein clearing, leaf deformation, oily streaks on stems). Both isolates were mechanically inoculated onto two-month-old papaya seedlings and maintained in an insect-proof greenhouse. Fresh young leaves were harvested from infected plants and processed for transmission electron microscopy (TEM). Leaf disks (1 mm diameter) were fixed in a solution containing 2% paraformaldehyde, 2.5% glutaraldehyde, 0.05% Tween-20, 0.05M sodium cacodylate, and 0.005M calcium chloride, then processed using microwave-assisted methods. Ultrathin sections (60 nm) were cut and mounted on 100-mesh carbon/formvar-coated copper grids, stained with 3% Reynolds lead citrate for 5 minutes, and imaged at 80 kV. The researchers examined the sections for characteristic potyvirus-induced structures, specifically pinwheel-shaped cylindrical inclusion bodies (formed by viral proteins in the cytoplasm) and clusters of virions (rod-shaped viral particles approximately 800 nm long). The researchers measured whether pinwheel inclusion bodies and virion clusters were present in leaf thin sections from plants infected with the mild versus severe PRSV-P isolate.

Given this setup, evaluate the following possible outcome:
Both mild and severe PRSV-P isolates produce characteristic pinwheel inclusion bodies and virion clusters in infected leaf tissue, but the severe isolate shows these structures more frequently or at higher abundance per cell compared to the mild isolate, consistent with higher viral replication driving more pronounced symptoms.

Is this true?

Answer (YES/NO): NO